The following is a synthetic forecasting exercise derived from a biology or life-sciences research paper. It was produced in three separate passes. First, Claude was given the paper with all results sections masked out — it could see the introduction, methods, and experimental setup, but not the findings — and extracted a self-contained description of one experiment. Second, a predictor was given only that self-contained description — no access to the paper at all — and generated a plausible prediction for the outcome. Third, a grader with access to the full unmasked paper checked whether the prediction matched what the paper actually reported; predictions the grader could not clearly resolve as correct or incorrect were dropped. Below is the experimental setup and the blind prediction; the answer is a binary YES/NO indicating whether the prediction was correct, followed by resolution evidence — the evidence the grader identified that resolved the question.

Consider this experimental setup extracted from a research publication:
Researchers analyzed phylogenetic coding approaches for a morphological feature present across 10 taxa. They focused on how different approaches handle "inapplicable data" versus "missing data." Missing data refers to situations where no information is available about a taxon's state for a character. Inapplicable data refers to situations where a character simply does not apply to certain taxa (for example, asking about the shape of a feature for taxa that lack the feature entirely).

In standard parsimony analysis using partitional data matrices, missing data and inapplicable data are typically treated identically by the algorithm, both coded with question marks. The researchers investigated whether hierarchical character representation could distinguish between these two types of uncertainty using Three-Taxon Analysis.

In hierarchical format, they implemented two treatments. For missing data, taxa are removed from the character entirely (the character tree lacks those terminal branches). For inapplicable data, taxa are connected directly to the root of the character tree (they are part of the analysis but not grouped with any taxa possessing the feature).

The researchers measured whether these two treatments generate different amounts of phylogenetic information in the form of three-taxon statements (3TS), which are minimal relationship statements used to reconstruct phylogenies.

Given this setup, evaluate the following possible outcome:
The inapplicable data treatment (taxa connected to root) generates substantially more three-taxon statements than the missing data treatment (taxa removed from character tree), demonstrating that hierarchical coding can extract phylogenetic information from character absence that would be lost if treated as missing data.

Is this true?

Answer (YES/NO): YES